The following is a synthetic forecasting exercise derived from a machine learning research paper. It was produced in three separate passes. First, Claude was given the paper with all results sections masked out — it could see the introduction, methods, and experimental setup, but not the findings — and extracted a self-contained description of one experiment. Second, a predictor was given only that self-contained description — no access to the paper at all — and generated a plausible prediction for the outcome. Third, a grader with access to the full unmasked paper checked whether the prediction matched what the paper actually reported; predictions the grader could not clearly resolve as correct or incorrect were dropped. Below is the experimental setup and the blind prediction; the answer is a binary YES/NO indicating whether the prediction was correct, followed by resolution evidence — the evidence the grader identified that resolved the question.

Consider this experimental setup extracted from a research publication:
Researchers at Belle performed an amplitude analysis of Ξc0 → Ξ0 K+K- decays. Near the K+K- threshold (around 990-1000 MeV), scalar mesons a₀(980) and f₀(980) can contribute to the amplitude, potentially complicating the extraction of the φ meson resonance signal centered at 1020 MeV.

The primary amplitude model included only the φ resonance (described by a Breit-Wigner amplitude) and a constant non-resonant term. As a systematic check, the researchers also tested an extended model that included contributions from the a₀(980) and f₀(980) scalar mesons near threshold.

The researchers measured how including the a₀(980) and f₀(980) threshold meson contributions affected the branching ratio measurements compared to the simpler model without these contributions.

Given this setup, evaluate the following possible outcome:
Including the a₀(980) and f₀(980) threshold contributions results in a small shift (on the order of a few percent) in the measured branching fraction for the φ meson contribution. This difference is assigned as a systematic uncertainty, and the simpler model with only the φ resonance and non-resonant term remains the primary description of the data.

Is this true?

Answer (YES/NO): NO